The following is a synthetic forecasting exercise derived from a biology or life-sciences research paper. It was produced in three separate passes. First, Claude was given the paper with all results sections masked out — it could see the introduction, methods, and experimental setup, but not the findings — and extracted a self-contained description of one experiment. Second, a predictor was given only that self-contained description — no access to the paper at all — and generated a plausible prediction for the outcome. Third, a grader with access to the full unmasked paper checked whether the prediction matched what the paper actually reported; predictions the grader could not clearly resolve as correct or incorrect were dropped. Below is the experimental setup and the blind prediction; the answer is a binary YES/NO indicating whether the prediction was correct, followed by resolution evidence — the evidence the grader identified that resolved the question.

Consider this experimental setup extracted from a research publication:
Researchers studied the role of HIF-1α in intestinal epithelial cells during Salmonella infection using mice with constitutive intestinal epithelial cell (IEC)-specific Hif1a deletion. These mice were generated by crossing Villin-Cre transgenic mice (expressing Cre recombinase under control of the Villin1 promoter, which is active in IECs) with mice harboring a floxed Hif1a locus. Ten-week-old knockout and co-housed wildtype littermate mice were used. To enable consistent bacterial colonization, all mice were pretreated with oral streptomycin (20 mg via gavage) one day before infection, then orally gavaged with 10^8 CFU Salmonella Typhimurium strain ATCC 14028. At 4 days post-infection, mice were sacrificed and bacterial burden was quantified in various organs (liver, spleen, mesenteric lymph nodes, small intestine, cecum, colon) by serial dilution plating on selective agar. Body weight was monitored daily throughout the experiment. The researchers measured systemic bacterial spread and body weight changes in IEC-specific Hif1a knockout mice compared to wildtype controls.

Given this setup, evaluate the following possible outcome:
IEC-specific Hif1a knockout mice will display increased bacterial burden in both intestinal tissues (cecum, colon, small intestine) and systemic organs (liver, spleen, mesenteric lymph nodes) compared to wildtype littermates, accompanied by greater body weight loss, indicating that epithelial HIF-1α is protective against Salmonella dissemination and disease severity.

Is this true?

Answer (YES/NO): NO